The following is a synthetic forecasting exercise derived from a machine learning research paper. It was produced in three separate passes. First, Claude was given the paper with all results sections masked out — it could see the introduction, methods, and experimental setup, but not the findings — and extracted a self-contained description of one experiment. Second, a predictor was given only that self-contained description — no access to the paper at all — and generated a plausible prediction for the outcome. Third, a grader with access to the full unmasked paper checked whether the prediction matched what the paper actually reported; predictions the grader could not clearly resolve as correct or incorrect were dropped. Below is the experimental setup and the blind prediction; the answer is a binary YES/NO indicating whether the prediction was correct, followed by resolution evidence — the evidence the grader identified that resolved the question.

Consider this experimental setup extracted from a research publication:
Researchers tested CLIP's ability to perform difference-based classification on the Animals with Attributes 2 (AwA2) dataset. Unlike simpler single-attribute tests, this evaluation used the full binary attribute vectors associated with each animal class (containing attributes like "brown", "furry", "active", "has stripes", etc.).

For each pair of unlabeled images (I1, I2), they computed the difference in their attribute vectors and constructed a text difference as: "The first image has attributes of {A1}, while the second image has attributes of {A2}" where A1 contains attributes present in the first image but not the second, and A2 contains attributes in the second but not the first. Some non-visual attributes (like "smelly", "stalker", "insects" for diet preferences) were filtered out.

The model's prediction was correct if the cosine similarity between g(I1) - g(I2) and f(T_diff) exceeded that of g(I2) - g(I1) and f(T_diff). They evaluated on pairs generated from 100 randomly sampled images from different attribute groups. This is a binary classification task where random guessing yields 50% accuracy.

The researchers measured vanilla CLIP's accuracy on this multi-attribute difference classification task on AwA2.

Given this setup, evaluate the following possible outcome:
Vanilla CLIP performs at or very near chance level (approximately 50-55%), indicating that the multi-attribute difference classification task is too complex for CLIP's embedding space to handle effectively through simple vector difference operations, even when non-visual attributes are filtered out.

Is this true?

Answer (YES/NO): YES